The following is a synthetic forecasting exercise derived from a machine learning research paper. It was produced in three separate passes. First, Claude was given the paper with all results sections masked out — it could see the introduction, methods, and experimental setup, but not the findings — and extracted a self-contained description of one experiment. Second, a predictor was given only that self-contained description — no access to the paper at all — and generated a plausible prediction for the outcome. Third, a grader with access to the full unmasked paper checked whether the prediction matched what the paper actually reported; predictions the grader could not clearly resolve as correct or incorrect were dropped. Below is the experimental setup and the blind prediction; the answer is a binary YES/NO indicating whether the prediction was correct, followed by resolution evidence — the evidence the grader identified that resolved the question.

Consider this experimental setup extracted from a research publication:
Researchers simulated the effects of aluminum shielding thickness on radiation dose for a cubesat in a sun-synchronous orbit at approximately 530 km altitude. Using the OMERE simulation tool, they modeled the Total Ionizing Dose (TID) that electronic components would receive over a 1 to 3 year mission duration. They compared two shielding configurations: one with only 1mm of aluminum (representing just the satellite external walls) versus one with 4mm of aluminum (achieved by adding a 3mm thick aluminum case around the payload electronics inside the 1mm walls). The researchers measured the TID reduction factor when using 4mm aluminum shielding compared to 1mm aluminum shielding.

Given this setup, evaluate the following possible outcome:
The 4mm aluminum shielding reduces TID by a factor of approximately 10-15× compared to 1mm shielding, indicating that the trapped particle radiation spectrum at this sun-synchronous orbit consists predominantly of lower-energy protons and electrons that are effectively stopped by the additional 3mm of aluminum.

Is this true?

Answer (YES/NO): YES